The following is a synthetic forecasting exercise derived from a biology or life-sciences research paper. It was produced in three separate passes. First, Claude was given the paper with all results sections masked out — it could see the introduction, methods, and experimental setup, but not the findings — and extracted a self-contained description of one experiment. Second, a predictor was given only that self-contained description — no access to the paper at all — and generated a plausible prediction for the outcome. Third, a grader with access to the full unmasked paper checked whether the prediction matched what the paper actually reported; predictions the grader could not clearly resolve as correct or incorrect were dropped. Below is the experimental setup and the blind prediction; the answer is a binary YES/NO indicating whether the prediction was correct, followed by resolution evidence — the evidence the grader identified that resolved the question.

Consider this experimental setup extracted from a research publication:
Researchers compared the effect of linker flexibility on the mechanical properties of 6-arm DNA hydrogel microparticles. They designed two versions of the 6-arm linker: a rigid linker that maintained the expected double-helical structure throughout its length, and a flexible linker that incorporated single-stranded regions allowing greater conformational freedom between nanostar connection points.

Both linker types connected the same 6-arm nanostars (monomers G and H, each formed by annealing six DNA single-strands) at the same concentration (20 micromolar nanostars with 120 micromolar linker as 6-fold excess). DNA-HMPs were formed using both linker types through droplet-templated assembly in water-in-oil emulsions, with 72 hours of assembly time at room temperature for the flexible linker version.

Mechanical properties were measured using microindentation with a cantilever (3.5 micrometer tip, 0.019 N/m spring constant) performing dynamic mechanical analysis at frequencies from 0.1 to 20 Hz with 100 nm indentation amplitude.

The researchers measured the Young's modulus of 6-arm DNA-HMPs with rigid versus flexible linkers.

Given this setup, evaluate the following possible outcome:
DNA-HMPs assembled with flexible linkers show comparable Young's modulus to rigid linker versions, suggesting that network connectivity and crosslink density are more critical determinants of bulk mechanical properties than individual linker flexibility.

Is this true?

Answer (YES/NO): NO